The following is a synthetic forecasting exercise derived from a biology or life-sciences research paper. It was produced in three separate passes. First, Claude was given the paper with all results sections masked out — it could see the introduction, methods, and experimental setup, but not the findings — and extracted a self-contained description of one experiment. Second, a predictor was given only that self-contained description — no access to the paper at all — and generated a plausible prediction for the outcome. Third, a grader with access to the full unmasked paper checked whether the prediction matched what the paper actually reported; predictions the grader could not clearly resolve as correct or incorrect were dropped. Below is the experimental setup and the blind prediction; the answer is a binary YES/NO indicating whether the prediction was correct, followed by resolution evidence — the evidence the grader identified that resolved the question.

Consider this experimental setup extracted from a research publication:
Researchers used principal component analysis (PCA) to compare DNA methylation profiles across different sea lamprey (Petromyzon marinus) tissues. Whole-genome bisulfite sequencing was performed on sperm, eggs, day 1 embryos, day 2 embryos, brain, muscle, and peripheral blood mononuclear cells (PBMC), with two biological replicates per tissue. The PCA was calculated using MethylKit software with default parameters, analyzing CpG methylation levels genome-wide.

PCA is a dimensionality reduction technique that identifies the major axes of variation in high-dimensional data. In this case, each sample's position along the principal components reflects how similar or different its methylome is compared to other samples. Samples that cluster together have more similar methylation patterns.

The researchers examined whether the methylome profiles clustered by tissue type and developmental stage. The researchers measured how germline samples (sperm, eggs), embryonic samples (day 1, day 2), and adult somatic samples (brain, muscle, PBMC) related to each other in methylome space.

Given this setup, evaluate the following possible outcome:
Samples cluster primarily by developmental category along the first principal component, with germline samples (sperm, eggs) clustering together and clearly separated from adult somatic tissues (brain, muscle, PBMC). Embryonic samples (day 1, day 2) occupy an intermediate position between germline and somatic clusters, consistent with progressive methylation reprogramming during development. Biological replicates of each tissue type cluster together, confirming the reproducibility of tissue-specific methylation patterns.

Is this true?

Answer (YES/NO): NO